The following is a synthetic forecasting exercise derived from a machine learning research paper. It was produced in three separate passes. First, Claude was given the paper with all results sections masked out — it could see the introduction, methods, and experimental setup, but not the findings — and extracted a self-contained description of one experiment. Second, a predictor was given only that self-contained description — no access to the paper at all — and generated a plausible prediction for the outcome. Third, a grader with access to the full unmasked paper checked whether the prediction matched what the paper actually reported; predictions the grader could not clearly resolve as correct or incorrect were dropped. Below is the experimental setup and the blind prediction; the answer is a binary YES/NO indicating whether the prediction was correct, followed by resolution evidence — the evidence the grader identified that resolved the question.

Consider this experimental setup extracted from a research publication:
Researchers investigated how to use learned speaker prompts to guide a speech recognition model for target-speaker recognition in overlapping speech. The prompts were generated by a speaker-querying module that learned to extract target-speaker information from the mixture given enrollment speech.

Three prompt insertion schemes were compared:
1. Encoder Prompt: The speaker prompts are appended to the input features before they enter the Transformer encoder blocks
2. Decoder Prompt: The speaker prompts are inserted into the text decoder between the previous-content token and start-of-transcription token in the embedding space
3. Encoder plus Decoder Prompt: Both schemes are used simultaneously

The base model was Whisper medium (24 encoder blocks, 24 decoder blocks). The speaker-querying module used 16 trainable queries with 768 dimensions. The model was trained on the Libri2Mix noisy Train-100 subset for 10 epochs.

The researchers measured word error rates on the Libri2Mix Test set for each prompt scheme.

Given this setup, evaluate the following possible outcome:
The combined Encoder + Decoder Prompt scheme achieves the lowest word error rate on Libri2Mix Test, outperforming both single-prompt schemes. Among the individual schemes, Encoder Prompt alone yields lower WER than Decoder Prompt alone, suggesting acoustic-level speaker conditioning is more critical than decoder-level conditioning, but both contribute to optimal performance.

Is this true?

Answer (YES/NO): YES